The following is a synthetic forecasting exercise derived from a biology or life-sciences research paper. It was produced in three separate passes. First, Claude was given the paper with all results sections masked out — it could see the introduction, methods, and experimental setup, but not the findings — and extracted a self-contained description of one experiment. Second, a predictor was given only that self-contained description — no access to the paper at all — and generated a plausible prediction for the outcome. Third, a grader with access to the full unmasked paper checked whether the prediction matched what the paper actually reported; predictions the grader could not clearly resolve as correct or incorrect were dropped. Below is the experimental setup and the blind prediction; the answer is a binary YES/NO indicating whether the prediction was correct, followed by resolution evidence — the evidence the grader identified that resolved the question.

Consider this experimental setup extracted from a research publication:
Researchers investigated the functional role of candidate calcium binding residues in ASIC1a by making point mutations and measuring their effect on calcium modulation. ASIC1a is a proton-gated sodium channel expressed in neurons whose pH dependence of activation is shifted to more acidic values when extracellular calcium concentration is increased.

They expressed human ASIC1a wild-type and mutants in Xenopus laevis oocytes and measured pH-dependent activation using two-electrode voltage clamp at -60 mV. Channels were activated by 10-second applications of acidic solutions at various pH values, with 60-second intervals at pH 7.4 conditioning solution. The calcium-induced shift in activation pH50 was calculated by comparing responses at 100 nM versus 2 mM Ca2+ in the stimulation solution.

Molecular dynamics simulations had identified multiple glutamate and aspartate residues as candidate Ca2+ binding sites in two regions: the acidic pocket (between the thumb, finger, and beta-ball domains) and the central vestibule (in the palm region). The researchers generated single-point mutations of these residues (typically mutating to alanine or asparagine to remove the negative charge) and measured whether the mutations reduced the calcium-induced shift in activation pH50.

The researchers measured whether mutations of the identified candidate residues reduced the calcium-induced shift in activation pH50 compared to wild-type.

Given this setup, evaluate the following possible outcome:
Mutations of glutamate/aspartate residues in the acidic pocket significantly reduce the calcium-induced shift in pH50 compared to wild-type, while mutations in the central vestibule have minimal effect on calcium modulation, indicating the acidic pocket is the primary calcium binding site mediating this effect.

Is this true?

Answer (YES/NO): NO